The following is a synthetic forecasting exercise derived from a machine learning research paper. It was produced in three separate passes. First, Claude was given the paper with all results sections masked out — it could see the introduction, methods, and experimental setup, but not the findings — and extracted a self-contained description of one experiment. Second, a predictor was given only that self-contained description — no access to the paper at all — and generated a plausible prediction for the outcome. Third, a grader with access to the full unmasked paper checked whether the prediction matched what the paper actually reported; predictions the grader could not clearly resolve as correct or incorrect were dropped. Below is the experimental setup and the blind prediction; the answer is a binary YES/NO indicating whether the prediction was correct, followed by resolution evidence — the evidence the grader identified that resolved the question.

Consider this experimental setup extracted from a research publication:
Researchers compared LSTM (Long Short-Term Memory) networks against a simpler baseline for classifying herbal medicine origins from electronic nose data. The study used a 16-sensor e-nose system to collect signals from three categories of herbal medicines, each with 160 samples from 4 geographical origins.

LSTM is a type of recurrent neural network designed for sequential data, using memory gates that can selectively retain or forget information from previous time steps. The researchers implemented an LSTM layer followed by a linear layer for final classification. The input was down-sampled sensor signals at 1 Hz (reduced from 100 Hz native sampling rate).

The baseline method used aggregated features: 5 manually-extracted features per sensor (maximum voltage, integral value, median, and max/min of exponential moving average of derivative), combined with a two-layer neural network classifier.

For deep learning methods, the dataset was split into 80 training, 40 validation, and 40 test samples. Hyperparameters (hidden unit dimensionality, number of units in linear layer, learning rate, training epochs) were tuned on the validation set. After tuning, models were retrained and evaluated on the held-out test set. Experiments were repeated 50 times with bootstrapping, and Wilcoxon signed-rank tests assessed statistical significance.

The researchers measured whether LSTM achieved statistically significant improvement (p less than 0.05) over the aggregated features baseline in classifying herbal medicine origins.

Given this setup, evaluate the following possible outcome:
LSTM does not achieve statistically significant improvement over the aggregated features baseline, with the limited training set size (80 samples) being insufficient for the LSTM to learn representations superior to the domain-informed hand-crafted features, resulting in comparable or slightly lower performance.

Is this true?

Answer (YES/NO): NO